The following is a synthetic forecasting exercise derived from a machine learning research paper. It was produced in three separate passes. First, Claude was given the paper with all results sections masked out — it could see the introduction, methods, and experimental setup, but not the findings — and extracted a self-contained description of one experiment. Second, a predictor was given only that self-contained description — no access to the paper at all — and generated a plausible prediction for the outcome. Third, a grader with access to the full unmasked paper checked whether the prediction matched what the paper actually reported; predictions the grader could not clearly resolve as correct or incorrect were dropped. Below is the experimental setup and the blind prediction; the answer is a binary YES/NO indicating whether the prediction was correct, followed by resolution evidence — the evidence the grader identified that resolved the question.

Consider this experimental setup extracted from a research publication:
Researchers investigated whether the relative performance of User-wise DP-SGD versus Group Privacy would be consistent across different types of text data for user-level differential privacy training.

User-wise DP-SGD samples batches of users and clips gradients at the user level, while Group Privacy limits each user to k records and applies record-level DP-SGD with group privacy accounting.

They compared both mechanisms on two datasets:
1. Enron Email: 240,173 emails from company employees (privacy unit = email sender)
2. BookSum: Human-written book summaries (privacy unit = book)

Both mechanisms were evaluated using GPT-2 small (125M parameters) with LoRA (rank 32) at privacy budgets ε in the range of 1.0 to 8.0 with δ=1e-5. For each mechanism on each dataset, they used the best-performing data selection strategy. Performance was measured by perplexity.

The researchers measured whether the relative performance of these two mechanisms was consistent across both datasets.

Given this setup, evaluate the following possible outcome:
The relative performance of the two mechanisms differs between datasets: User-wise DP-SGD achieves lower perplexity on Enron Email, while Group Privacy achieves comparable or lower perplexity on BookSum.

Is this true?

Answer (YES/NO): NO